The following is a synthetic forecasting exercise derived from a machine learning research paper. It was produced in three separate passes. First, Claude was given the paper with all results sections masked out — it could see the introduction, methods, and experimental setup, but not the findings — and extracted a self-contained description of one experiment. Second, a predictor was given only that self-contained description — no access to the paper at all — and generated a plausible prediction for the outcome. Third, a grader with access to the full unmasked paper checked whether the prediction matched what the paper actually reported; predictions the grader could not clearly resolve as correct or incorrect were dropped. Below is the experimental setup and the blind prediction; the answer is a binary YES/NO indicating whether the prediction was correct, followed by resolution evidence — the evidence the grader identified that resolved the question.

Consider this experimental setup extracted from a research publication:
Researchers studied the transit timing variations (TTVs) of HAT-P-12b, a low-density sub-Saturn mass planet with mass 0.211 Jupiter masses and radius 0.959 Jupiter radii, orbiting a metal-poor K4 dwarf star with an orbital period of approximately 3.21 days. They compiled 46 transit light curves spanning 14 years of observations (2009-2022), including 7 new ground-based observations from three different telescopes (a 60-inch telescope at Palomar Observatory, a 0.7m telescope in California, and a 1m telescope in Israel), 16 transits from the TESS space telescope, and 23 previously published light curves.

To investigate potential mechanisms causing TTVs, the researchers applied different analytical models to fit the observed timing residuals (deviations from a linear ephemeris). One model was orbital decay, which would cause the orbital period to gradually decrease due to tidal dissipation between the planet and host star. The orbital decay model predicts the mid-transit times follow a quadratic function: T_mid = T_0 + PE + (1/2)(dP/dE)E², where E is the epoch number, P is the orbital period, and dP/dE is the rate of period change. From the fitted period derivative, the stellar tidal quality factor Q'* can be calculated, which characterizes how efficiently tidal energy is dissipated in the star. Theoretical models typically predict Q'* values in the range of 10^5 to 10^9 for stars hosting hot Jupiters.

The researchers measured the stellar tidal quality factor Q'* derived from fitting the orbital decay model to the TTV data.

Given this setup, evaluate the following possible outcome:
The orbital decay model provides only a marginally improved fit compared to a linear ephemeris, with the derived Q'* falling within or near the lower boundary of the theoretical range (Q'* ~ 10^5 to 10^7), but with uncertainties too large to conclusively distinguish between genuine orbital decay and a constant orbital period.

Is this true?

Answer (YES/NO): NO